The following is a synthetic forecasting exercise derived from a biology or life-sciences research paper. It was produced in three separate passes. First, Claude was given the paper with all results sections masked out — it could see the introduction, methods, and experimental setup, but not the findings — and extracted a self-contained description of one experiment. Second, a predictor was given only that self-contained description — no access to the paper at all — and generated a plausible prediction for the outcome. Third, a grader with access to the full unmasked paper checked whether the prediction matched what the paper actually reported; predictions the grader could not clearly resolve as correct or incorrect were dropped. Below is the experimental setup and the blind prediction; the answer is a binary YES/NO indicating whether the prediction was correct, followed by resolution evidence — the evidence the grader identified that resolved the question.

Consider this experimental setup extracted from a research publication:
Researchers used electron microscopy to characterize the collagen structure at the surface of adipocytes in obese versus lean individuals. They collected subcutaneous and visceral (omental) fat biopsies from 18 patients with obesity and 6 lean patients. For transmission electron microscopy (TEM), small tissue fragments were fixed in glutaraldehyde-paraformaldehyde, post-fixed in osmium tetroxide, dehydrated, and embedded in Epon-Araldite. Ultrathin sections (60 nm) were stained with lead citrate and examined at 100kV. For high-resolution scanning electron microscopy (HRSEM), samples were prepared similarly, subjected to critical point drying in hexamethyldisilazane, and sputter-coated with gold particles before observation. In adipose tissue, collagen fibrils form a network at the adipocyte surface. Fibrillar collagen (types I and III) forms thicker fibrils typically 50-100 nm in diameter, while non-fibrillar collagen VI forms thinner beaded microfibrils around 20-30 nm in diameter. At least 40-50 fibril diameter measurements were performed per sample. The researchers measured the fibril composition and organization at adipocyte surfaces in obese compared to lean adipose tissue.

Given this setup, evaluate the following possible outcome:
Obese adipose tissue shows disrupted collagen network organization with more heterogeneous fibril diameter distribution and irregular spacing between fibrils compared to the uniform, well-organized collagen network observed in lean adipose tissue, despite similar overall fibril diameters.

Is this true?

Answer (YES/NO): NO